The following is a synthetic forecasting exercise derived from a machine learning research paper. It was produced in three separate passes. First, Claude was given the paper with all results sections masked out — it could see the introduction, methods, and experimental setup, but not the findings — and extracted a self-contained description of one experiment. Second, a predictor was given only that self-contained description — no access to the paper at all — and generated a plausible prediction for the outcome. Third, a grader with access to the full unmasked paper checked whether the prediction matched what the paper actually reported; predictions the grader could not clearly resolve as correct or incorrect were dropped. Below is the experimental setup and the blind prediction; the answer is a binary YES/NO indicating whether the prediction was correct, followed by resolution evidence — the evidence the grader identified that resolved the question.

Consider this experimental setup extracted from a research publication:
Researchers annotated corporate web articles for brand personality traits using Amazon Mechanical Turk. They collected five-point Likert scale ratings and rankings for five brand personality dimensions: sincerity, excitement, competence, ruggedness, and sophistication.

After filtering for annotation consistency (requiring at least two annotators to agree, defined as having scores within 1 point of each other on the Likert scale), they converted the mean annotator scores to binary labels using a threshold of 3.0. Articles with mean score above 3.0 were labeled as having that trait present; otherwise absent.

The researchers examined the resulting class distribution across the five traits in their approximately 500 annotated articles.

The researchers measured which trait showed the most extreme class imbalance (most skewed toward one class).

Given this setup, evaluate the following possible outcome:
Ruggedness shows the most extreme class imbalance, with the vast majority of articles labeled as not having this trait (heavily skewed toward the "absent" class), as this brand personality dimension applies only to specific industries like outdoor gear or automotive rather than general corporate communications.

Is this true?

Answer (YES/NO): NO